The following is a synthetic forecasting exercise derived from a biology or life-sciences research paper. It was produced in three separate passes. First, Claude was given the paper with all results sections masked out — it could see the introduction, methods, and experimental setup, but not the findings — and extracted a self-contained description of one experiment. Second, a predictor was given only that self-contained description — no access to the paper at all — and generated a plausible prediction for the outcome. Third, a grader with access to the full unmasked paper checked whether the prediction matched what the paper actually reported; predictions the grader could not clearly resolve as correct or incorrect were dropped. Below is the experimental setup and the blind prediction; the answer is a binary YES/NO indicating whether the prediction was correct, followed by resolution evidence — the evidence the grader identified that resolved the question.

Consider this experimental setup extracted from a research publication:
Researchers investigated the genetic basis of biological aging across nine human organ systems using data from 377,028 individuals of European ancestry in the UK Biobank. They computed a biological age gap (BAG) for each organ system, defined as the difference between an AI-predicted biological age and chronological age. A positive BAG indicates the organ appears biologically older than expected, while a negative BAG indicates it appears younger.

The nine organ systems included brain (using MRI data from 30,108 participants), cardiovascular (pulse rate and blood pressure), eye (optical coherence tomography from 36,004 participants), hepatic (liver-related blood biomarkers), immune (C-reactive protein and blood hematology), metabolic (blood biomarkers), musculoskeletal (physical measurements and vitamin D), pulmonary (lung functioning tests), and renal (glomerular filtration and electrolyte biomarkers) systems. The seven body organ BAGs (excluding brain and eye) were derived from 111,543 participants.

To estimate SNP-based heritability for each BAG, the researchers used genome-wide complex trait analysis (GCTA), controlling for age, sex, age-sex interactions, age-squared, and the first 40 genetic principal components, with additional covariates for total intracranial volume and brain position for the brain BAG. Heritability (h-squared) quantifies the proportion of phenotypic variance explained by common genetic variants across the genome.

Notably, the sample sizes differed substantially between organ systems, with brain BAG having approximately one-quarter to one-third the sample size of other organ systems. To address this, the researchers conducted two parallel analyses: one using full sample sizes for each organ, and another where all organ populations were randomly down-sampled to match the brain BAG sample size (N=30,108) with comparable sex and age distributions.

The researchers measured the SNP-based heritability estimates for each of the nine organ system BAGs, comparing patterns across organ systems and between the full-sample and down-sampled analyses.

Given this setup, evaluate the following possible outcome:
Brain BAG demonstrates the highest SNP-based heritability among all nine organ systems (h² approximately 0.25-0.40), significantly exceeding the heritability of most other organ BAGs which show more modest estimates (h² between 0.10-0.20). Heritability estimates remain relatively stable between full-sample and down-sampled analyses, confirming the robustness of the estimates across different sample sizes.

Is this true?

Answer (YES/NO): NO